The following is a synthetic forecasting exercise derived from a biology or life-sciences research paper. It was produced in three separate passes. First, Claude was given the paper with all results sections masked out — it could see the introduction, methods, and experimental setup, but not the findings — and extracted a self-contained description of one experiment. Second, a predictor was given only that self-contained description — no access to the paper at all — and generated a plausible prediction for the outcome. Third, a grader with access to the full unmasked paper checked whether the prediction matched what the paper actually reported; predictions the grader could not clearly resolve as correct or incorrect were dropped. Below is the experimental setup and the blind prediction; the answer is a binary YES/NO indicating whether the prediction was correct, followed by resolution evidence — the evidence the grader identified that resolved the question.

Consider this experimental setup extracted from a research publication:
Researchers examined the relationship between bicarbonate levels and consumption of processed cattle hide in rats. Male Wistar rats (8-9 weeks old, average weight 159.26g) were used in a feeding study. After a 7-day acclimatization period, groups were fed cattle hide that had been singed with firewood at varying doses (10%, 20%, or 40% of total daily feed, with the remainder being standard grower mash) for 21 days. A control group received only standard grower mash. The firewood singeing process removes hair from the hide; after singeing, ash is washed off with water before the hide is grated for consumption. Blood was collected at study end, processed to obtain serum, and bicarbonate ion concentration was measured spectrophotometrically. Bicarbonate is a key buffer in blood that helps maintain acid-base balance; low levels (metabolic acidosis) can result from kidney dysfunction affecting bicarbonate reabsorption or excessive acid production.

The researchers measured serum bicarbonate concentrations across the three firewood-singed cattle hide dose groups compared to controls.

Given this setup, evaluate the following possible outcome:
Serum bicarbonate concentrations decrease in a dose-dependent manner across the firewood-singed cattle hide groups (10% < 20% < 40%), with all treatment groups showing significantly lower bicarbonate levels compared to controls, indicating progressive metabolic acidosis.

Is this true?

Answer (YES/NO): NO